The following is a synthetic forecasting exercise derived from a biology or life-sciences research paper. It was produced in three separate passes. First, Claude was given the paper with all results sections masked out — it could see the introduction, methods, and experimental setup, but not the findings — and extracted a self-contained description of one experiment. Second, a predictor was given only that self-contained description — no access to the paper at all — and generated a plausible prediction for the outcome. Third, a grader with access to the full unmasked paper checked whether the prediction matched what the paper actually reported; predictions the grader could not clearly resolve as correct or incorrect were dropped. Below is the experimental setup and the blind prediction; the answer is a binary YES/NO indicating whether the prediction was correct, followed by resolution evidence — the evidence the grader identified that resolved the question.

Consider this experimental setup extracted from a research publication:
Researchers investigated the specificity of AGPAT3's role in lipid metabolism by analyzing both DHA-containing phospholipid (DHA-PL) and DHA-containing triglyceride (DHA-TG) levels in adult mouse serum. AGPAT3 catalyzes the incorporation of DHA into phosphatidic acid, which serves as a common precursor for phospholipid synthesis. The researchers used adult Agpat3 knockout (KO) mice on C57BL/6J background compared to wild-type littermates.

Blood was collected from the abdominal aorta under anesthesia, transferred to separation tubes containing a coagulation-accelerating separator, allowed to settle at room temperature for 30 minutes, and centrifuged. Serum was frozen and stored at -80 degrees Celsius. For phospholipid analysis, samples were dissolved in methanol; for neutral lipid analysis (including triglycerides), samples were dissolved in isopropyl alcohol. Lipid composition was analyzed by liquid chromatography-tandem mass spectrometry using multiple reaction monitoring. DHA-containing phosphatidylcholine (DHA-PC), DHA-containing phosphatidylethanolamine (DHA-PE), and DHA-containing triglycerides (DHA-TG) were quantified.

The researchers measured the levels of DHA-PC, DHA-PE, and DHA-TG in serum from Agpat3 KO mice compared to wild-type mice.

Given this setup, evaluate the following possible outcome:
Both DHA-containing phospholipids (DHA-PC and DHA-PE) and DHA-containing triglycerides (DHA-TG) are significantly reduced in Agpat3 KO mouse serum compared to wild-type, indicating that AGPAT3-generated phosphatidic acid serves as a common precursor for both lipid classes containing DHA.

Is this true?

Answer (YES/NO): NO